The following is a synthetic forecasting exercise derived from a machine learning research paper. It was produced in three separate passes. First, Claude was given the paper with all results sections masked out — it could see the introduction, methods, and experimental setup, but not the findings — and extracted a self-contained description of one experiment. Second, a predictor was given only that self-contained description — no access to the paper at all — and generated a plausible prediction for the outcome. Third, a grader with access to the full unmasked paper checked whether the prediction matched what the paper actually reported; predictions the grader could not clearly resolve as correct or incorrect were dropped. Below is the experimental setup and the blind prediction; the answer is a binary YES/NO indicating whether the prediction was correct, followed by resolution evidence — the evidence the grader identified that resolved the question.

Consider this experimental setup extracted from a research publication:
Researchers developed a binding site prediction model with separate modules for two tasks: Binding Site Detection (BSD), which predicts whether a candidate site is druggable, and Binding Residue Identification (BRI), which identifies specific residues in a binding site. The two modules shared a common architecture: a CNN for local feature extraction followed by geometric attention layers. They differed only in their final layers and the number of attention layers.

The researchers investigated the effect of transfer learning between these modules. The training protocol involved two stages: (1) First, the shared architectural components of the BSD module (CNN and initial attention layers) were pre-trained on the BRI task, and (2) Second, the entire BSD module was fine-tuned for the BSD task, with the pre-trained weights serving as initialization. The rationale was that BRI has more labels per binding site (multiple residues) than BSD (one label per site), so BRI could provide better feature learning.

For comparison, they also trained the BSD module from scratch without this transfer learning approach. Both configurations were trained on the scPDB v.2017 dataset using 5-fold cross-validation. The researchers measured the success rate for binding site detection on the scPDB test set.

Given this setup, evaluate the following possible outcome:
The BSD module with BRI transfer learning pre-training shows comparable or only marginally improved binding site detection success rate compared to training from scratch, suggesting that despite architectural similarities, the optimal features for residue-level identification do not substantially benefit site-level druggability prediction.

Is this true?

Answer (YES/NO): NO